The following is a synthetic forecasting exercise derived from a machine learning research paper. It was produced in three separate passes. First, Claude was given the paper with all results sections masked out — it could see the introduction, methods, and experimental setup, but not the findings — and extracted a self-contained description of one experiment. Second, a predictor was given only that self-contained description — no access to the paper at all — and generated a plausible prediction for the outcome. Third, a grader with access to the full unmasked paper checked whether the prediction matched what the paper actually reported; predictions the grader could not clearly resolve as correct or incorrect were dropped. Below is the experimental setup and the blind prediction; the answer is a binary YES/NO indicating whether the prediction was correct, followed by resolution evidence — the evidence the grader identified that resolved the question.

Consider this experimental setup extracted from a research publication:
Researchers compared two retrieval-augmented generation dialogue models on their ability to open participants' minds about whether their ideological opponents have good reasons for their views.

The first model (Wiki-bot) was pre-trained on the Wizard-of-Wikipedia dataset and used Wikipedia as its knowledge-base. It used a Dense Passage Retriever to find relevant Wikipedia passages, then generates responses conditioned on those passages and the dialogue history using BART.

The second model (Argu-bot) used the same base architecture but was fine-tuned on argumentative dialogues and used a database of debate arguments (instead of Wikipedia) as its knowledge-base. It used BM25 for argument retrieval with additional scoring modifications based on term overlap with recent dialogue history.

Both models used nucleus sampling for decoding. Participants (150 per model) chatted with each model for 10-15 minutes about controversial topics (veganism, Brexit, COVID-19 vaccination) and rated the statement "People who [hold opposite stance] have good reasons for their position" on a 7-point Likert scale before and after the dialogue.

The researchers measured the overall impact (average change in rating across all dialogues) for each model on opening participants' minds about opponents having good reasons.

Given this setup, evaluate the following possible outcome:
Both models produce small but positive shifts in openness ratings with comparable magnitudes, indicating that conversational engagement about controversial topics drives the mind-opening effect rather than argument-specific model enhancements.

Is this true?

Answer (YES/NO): YES